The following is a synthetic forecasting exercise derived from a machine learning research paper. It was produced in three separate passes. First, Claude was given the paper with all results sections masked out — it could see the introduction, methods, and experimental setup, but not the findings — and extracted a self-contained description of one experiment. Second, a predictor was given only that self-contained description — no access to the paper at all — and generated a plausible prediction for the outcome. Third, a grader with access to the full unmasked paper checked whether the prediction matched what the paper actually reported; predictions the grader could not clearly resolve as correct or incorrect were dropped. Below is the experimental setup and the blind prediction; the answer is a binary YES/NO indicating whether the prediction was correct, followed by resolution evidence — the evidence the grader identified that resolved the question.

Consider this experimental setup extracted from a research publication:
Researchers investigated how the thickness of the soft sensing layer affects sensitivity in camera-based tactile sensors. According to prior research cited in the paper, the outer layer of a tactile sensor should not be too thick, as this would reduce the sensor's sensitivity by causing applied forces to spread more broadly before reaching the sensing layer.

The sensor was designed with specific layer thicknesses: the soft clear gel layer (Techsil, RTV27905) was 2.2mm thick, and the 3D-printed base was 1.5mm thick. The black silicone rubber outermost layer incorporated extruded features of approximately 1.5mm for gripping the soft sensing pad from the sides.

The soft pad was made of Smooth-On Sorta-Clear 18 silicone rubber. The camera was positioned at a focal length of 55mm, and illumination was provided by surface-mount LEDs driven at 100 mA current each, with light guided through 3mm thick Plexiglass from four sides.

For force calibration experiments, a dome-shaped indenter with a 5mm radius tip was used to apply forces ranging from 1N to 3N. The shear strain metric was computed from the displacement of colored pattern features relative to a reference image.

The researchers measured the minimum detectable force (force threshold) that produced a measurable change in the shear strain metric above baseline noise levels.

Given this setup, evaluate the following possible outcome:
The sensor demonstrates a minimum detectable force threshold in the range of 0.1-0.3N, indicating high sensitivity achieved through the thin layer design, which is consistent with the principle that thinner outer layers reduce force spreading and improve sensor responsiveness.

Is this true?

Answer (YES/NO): NO